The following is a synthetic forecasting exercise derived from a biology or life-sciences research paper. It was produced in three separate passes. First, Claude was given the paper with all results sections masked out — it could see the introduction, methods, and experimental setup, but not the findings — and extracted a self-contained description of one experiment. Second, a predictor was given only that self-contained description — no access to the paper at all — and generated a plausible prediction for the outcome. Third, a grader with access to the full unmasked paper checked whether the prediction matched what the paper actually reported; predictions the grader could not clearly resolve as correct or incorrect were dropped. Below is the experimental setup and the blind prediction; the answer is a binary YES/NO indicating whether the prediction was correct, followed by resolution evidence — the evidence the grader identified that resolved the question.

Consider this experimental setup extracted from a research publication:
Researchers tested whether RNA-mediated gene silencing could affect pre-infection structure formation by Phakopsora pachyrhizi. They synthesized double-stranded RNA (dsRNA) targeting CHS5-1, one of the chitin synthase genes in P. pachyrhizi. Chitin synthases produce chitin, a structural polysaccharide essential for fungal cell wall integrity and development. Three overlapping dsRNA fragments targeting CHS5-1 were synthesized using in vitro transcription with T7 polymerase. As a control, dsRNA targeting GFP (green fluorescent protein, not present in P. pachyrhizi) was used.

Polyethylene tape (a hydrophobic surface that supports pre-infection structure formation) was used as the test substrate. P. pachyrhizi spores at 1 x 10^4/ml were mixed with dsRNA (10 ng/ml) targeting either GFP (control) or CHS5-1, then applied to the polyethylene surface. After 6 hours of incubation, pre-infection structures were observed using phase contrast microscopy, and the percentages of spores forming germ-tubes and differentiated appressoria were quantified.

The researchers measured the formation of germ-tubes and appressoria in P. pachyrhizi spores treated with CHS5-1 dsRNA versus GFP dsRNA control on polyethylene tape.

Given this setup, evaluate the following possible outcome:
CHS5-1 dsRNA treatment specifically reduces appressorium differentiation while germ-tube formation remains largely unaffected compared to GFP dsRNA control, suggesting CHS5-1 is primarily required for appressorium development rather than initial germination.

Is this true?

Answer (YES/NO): NO